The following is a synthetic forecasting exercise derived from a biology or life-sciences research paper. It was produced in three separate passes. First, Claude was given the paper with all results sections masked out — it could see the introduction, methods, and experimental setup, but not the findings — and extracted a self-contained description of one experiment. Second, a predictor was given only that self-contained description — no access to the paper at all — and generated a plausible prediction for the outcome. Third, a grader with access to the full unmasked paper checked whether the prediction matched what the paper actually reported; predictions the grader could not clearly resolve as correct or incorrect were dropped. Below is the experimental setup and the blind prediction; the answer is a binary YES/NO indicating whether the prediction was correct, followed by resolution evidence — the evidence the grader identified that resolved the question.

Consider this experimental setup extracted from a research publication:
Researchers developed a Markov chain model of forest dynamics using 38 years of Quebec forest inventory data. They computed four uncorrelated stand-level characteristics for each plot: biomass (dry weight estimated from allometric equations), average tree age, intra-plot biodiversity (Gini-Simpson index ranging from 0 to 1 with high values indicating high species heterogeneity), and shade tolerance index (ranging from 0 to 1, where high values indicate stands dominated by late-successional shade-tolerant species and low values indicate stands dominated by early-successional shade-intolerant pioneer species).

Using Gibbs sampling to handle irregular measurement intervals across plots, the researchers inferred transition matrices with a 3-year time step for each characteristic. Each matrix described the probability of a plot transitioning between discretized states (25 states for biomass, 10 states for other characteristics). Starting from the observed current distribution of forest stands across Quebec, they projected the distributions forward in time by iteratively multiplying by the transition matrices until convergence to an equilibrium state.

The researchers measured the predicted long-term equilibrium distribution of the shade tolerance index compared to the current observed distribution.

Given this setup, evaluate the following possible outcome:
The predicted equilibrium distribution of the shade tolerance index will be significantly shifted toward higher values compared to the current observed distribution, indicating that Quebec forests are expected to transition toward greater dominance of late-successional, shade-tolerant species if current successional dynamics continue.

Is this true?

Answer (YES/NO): NO